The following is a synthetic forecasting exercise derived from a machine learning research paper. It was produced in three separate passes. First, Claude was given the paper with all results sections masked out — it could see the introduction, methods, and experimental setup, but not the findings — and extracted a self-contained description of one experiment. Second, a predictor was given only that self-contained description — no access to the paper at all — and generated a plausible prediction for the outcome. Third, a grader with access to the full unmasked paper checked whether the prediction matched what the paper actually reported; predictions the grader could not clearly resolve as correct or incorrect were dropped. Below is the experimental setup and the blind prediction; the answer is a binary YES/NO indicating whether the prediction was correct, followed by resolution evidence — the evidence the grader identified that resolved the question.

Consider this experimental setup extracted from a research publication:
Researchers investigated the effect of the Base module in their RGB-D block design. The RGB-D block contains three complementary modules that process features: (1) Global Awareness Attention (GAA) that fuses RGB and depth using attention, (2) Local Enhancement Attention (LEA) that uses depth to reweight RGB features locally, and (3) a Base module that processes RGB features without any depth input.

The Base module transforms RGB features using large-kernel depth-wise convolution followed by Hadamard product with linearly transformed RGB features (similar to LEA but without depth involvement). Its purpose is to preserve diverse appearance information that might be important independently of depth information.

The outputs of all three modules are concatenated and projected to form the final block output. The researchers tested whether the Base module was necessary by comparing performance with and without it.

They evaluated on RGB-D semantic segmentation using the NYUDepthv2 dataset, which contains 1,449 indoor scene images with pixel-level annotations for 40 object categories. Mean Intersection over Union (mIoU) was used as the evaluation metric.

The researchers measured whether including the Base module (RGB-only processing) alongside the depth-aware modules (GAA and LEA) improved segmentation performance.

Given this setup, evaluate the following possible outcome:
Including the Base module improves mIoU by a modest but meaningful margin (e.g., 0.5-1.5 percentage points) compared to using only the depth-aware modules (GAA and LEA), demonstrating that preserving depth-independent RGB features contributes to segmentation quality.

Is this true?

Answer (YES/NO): YES